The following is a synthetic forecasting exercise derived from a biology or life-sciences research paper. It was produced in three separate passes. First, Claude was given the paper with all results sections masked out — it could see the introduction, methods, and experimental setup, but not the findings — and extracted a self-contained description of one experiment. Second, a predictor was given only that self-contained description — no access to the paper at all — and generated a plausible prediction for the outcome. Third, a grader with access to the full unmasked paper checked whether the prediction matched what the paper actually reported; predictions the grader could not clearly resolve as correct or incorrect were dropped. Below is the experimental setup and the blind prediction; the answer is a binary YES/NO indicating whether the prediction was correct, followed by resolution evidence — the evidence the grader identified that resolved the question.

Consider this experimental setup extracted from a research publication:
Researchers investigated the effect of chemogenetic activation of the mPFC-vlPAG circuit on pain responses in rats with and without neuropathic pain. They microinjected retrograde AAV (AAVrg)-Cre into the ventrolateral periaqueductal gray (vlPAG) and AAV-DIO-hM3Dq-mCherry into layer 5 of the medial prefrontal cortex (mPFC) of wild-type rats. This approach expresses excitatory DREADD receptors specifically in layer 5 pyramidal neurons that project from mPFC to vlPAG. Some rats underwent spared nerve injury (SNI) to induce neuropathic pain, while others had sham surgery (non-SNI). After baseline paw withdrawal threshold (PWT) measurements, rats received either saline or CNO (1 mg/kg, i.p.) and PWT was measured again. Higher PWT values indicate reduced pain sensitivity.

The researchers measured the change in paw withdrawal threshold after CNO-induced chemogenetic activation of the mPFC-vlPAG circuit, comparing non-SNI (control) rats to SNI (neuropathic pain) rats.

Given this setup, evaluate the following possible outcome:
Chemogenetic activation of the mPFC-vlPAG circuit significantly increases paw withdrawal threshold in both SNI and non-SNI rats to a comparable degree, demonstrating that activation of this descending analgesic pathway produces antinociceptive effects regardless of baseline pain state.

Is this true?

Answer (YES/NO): NO